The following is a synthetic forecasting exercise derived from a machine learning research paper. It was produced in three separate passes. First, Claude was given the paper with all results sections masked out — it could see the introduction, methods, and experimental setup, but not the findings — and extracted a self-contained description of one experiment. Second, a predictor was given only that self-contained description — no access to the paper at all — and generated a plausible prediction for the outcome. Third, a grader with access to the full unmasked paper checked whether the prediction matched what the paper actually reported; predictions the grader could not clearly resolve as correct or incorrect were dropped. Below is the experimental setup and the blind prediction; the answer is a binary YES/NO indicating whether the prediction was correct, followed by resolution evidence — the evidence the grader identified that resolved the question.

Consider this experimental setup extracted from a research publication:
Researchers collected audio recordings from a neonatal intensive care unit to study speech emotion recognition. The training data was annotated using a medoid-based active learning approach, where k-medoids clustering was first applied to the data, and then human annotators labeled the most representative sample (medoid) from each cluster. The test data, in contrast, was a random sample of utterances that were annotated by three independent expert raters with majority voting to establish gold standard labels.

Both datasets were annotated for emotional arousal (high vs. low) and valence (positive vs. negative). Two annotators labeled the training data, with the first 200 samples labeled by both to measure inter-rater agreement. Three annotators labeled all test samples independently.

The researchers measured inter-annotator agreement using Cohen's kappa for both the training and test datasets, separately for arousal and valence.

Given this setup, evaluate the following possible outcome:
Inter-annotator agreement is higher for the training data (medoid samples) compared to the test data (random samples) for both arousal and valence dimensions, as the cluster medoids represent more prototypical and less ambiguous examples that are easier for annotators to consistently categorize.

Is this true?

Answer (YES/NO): YES